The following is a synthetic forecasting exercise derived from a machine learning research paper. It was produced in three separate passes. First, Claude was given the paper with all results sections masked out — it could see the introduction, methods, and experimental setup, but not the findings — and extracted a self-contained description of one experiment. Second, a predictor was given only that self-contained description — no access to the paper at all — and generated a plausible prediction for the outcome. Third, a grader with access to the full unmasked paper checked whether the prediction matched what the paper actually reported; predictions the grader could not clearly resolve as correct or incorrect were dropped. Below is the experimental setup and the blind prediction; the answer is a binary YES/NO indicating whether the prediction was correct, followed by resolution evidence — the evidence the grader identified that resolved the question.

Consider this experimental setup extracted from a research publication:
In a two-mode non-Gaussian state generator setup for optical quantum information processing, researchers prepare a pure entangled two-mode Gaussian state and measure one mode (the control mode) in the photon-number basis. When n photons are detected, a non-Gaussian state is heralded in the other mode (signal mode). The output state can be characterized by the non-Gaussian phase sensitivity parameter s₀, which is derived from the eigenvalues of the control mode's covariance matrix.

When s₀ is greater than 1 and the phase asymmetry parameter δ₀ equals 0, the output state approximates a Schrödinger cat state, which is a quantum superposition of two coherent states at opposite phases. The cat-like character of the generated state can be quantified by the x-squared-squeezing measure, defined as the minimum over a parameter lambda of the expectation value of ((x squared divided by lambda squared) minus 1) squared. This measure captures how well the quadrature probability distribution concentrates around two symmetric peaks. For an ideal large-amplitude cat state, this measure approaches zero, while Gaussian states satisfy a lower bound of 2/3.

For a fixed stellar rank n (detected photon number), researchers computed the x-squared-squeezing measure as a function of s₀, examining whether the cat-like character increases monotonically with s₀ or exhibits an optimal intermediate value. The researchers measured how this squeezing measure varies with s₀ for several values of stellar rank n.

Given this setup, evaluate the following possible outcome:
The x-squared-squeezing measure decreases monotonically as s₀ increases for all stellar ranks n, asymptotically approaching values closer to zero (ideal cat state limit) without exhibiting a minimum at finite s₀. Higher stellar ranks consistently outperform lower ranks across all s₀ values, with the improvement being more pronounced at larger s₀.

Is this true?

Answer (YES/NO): NO